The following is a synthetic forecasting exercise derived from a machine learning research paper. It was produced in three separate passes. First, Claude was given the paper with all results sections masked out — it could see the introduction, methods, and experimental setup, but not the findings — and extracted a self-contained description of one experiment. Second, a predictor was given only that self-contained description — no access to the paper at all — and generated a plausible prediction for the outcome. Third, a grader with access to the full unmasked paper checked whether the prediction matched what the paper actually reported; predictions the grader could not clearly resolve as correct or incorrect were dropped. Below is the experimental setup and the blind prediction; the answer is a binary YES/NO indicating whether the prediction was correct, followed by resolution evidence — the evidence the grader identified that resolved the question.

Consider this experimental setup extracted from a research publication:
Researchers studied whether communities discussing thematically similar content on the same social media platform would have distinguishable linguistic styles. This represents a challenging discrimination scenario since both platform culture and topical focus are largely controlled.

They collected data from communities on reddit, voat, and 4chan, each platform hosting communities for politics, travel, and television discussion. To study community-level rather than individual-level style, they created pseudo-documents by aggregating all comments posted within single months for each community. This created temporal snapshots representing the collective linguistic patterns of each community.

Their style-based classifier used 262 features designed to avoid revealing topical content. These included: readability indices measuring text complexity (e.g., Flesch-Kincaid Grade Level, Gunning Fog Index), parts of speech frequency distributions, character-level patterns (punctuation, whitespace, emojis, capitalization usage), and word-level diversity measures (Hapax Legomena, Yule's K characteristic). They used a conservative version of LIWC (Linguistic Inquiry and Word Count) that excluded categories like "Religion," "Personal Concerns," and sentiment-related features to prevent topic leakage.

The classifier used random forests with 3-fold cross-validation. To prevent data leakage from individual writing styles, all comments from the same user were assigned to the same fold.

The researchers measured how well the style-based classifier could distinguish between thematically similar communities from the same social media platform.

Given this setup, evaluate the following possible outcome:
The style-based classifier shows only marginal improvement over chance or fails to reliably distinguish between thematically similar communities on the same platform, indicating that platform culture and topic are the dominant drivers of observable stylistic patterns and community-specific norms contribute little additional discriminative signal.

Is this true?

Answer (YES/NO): NO